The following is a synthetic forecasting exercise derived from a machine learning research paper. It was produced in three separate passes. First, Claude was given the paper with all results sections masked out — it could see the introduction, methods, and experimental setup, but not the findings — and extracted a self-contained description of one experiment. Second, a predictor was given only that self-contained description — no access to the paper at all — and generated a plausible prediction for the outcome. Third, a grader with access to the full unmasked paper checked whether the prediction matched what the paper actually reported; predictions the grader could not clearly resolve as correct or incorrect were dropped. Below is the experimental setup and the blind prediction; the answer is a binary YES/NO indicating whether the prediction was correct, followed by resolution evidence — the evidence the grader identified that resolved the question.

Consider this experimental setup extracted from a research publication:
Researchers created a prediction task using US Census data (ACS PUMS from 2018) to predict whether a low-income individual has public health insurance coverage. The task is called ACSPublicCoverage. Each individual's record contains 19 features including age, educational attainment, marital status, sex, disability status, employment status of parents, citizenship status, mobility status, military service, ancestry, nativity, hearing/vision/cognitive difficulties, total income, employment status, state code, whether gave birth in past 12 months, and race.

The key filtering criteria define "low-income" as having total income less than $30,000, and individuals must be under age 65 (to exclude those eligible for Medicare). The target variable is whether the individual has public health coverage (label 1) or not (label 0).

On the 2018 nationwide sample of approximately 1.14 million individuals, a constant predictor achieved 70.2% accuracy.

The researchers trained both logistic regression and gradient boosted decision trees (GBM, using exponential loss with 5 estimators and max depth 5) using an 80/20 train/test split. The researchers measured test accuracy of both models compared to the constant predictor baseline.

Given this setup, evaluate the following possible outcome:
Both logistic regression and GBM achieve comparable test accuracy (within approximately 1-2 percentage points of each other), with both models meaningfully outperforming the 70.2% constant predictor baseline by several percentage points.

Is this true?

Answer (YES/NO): NO